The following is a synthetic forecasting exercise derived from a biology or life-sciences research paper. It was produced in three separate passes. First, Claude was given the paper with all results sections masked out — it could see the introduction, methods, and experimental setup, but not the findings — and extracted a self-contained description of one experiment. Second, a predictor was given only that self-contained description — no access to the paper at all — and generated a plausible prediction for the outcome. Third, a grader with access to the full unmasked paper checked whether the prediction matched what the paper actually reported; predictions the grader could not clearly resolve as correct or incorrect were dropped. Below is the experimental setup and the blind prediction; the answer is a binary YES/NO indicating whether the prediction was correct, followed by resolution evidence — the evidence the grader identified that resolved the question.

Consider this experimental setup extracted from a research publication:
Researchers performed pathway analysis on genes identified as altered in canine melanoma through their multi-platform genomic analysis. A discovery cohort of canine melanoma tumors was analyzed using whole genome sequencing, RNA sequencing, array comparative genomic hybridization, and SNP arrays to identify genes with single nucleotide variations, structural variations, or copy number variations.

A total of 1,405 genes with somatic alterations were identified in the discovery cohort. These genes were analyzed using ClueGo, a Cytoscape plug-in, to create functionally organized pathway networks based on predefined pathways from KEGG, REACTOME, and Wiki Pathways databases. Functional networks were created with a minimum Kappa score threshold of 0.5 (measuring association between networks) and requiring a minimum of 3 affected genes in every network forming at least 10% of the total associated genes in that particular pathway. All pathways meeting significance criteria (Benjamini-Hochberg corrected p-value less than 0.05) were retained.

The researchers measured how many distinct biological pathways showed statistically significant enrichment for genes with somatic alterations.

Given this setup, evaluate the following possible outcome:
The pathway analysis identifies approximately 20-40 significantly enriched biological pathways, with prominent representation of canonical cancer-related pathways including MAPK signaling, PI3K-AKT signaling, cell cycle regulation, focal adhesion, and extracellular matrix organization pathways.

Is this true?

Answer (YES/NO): NO